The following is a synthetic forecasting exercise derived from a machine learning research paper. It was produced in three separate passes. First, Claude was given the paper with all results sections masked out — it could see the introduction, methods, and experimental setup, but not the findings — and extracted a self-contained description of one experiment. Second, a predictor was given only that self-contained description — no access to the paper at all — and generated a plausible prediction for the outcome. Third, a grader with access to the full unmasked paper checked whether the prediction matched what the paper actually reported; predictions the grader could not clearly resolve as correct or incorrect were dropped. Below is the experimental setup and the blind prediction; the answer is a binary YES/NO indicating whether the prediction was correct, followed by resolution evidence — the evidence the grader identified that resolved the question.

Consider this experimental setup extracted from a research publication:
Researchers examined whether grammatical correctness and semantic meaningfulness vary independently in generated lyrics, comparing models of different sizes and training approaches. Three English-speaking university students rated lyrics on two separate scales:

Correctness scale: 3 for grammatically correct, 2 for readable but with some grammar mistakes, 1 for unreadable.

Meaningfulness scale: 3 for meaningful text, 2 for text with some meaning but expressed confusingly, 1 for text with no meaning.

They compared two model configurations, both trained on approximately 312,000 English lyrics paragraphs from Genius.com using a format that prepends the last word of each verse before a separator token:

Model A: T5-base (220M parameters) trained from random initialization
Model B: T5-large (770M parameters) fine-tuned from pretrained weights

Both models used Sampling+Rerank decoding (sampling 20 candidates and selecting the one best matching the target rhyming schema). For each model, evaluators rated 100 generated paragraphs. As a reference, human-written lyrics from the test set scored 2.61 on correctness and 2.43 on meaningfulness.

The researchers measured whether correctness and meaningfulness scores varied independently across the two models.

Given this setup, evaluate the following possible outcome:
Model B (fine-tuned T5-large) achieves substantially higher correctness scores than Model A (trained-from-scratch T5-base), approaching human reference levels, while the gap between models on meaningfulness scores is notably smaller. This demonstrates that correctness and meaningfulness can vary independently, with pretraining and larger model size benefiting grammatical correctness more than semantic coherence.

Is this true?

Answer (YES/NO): NO